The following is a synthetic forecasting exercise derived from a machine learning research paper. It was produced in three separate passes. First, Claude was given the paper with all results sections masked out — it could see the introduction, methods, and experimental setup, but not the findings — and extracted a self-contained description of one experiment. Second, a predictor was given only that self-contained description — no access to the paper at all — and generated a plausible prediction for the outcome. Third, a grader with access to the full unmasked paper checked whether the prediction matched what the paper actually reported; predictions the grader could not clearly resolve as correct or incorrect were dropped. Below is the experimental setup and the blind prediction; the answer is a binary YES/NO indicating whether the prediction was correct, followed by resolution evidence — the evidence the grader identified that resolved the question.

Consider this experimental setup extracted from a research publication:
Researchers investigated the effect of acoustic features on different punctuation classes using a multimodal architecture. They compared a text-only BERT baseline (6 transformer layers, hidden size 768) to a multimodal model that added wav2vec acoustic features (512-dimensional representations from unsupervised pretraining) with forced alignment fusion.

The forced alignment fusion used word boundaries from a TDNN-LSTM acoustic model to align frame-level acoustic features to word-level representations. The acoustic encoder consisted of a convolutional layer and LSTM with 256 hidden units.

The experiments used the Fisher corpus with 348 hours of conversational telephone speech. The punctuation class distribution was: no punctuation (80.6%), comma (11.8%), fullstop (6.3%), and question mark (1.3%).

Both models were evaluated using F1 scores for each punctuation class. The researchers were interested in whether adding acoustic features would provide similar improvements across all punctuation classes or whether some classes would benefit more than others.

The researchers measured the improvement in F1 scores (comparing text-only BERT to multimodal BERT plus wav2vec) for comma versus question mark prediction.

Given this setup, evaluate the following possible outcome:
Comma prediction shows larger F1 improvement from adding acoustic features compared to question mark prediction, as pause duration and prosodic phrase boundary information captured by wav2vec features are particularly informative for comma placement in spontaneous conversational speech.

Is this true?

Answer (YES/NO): YES